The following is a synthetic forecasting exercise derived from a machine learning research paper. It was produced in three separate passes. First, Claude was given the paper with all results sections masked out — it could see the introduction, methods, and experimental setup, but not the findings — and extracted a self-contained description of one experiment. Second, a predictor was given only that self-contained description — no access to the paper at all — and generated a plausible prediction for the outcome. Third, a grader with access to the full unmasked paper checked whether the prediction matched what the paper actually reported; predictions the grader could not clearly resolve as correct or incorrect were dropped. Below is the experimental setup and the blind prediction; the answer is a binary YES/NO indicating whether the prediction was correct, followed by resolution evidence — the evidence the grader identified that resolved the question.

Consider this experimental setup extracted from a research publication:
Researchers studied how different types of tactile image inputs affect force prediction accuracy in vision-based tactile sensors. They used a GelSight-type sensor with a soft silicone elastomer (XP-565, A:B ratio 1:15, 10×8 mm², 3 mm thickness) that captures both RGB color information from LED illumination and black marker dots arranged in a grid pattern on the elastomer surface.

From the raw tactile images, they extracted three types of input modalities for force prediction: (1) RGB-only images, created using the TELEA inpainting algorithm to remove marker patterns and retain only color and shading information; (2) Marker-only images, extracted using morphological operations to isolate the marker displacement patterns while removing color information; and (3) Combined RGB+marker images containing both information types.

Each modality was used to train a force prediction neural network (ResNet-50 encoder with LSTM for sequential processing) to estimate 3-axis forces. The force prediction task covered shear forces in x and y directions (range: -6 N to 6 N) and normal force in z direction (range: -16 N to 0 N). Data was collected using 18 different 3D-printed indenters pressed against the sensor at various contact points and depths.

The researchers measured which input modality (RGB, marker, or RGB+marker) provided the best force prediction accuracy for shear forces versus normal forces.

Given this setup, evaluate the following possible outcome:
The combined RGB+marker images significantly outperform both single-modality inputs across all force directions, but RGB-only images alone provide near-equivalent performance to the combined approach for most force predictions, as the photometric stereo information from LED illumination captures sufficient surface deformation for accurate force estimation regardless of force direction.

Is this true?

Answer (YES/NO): NO